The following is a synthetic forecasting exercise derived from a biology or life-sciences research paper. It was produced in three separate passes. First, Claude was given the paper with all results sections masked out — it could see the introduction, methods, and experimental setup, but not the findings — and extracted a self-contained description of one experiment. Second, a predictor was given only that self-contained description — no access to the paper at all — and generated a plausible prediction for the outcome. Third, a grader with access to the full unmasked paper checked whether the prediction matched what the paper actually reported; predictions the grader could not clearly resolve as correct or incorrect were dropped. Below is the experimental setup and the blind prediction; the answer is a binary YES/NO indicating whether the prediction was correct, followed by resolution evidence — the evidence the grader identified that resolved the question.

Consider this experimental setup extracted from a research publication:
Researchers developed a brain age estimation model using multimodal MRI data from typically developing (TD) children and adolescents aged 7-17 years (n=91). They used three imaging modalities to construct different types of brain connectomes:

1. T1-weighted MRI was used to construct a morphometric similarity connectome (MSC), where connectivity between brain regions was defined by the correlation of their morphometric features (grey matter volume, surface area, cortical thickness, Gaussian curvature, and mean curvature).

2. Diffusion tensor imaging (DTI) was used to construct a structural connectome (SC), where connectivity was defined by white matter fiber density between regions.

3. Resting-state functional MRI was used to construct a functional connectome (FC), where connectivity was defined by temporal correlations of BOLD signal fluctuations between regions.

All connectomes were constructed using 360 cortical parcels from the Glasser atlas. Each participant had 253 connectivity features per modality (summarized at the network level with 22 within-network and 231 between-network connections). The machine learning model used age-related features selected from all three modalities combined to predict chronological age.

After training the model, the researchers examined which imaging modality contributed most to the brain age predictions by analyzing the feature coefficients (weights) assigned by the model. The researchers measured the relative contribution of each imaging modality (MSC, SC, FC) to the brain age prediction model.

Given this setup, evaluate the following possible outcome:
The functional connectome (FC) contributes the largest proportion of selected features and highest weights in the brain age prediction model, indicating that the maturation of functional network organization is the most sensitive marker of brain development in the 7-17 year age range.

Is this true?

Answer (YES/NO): NO